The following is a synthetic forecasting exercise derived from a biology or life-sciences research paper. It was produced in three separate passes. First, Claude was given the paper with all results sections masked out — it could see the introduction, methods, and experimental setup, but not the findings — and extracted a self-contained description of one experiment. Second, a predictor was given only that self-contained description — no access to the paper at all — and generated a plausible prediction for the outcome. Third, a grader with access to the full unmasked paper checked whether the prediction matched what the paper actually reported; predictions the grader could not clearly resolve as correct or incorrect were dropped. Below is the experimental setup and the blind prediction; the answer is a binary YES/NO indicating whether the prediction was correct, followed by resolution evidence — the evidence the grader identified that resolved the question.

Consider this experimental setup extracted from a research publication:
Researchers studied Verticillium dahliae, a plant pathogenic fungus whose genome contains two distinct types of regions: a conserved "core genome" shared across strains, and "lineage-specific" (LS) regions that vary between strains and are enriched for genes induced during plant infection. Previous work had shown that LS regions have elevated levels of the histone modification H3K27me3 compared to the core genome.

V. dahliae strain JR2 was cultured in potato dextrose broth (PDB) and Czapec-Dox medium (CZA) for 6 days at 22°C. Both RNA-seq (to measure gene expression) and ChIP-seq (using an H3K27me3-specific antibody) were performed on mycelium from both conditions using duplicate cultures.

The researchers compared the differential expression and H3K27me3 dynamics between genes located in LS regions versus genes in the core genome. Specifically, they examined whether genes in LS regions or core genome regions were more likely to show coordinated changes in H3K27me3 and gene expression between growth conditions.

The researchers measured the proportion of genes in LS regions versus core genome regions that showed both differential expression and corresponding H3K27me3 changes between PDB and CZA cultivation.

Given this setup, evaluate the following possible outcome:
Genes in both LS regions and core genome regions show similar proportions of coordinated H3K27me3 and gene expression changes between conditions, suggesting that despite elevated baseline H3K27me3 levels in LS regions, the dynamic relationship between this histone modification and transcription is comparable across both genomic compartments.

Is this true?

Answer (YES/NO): YES